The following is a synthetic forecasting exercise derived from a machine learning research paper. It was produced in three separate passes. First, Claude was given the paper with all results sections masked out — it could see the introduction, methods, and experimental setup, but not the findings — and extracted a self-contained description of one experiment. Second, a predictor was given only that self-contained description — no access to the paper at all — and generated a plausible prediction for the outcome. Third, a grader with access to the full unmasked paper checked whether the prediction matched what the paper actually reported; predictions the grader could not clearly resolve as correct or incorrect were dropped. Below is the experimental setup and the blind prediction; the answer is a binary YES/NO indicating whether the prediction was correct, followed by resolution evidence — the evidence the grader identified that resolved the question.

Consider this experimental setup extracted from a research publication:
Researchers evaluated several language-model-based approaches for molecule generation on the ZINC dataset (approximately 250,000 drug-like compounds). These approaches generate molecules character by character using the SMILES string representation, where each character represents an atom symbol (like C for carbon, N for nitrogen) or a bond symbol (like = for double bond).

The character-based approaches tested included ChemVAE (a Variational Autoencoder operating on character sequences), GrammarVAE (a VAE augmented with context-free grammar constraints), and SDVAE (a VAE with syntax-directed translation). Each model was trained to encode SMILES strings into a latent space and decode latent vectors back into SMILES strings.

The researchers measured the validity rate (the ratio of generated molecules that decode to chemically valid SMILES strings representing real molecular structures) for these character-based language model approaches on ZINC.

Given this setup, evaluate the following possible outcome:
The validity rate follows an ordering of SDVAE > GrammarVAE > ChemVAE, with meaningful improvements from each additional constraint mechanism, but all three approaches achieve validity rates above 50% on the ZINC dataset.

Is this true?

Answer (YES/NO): NO